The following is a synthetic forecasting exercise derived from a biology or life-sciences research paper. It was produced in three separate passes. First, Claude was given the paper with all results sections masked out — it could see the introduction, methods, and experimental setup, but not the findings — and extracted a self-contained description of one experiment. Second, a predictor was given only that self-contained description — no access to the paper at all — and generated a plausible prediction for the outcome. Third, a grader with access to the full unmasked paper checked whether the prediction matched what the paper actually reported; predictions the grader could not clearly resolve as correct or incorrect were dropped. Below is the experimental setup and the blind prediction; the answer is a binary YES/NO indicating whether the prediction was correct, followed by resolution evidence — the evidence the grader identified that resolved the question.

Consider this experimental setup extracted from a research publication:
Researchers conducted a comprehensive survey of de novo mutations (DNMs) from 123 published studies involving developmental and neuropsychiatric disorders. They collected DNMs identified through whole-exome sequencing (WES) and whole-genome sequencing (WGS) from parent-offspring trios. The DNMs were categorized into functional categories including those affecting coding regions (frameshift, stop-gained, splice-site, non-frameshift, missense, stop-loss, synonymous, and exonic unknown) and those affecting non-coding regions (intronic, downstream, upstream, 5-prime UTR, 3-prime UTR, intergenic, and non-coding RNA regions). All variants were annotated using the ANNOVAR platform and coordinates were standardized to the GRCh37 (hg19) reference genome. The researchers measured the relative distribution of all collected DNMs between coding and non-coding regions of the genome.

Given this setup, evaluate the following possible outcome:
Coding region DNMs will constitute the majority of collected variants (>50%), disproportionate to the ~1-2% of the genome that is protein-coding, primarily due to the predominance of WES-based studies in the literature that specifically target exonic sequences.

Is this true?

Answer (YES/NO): NO